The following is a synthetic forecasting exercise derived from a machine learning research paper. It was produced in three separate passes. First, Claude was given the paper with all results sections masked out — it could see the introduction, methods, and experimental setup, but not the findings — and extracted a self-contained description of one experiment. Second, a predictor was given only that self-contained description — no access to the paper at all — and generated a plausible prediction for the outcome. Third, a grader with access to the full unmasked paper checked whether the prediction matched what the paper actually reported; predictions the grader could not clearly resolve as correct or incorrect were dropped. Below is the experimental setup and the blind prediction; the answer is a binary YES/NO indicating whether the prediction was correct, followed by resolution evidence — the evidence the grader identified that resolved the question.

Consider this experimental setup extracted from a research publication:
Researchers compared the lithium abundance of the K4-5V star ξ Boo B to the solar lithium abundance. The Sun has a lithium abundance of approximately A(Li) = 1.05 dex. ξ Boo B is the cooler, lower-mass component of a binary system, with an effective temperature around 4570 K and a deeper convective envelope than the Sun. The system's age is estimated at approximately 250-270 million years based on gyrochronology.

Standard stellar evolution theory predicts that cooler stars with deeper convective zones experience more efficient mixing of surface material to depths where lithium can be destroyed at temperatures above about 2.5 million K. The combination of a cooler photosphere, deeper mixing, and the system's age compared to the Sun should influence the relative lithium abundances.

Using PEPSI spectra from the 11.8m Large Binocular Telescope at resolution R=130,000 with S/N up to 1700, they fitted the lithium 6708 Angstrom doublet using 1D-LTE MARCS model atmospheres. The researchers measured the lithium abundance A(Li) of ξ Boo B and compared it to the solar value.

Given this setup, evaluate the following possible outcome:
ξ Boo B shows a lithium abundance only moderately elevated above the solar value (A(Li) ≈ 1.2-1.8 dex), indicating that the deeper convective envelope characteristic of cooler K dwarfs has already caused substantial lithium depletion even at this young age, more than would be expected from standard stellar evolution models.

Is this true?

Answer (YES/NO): NO